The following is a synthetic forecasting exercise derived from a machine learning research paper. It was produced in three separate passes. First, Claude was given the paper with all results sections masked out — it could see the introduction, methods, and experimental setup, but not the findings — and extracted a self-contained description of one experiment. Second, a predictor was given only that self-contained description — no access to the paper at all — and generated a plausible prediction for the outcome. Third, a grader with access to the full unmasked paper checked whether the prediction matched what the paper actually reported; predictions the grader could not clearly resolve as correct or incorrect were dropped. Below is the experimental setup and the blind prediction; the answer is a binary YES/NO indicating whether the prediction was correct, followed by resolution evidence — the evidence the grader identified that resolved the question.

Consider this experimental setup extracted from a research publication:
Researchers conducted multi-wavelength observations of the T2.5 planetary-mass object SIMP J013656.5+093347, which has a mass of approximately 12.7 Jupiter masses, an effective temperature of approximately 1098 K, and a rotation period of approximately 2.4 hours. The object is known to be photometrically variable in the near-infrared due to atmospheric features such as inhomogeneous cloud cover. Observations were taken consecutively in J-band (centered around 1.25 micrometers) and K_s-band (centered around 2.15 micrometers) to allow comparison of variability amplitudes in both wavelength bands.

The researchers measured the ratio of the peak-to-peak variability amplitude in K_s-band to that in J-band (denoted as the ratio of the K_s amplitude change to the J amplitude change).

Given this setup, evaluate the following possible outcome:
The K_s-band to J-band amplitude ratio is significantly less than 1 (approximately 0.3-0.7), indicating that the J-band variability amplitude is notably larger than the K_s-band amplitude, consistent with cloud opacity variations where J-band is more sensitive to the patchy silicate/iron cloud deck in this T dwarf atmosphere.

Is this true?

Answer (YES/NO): YES